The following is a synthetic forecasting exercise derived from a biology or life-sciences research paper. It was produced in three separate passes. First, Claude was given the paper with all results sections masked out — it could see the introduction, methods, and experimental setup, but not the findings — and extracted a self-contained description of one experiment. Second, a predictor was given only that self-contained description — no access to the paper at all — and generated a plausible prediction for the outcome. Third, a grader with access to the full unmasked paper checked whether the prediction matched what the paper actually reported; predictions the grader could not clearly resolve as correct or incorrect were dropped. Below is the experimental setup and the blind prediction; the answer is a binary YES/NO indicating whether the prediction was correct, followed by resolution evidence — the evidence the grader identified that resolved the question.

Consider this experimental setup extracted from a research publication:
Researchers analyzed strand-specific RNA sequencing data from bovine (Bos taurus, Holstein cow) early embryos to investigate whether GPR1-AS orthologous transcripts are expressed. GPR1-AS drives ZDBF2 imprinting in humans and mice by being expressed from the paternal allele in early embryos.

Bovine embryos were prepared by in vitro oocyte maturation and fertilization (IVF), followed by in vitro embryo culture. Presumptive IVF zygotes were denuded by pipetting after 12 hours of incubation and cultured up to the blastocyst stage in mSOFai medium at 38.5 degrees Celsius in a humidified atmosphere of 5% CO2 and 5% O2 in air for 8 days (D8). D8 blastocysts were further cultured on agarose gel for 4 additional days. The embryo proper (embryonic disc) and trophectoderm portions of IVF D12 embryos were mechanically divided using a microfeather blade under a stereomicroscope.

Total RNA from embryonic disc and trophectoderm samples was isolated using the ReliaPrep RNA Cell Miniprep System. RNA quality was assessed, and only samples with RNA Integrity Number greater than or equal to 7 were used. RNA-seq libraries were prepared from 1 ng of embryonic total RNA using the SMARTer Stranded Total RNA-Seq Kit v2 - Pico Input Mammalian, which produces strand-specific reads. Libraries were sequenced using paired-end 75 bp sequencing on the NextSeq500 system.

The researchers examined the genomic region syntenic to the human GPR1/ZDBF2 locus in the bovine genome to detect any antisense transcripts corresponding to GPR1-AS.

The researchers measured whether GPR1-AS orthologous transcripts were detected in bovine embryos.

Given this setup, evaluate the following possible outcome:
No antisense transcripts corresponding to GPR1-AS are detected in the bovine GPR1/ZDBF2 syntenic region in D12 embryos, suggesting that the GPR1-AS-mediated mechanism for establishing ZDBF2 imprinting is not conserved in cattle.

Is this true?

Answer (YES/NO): YES